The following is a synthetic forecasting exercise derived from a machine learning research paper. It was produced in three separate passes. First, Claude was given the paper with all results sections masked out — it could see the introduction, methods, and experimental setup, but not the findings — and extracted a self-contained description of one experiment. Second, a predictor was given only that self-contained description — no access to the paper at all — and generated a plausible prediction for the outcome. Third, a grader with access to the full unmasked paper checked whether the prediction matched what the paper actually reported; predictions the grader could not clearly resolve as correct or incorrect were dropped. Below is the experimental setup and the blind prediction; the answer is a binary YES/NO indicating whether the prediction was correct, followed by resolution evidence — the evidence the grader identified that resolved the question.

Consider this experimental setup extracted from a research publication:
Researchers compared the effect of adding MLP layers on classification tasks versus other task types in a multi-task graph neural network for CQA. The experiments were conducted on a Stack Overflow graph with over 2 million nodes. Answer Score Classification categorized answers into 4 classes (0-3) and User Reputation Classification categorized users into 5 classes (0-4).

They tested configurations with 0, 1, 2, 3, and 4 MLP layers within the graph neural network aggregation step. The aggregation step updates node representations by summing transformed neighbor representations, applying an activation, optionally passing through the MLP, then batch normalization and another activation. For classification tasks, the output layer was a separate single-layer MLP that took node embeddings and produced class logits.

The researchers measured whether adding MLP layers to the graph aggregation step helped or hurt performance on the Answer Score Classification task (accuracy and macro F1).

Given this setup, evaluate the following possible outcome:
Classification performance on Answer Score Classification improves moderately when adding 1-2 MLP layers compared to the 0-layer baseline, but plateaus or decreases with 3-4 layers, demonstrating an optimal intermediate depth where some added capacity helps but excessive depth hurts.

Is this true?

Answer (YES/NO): NO